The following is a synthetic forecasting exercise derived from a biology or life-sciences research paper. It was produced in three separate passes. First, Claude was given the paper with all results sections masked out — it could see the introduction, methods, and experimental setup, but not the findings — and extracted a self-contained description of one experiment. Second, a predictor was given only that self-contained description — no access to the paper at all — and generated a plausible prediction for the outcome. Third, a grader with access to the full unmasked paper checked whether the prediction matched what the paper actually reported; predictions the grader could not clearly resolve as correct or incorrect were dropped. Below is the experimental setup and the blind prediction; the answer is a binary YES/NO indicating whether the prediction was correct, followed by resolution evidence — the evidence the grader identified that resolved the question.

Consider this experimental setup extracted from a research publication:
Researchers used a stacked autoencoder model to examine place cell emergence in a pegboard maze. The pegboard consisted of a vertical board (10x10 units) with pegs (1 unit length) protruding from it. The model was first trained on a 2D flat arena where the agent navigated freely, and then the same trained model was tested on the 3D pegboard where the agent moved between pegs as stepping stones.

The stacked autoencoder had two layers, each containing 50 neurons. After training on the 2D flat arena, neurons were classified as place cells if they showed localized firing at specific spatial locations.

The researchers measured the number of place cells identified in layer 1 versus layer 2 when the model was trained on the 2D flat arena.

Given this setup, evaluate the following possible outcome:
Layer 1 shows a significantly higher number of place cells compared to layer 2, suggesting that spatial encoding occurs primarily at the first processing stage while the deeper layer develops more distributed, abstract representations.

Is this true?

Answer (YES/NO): NO